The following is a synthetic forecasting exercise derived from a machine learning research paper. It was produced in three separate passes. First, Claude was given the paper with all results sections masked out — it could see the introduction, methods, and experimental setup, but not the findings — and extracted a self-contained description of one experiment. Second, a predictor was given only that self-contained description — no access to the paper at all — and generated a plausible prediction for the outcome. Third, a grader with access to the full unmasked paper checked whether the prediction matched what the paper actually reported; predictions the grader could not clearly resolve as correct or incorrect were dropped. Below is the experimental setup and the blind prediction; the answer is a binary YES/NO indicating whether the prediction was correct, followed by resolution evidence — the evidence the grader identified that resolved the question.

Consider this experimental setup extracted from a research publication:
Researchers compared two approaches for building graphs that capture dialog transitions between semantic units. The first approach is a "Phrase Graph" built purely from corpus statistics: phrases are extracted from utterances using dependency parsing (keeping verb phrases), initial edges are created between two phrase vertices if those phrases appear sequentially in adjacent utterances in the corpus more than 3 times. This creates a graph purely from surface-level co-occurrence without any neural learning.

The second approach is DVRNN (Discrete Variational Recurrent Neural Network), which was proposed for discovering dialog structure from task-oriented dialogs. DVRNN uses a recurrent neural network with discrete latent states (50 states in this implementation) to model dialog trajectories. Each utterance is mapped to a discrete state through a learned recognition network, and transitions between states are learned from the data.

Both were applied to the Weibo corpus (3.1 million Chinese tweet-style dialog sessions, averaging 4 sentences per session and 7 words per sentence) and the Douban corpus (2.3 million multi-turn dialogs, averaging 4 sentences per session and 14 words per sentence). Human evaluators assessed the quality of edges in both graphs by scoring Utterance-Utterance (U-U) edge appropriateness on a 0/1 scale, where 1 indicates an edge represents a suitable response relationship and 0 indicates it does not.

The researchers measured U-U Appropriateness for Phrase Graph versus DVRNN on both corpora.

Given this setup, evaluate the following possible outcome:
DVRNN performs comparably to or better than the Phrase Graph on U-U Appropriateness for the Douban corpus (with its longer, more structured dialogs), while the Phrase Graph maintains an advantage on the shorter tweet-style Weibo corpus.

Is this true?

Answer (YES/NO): NO